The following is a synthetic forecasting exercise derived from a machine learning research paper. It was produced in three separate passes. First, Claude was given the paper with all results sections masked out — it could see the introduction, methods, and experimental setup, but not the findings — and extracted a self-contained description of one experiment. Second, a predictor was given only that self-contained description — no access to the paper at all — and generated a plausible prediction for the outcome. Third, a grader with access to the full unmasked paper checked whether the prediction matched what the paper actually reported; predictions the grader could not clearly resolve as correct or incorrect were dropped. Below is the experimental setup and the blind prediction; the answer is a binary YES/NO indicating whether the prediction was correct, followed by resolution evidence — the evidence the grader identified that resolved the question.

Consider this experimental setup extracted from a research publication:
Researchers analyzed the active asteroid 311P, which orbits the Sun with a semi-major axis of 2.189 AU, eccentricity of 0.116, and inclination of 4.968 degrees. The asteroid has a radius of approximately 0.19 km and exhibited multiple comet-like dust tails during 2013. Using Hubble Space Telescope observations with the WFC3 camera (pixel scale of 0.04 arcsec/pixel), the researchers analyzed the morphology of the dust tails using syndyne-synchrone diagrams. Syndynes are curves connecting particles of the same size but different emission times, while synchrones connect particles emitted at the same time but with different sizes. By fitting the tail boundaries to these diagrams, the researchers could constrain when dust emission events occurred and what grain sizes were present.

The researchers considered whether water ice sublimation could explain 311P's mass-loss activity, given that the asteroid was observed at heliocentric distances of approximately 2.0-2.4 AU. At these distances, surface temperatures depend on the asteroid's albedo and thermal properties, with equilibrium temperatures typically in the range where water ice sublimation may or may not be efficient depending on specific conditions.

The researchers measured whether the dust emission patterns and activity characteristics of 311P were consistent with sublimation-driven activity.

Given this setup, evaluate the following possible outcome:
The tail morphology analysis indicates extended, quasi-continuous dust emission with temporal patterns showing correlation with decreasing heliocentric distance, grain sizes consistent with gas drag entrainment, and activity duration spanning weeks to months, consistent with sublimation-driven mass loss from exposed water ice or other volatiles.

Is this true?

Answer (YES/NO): NO